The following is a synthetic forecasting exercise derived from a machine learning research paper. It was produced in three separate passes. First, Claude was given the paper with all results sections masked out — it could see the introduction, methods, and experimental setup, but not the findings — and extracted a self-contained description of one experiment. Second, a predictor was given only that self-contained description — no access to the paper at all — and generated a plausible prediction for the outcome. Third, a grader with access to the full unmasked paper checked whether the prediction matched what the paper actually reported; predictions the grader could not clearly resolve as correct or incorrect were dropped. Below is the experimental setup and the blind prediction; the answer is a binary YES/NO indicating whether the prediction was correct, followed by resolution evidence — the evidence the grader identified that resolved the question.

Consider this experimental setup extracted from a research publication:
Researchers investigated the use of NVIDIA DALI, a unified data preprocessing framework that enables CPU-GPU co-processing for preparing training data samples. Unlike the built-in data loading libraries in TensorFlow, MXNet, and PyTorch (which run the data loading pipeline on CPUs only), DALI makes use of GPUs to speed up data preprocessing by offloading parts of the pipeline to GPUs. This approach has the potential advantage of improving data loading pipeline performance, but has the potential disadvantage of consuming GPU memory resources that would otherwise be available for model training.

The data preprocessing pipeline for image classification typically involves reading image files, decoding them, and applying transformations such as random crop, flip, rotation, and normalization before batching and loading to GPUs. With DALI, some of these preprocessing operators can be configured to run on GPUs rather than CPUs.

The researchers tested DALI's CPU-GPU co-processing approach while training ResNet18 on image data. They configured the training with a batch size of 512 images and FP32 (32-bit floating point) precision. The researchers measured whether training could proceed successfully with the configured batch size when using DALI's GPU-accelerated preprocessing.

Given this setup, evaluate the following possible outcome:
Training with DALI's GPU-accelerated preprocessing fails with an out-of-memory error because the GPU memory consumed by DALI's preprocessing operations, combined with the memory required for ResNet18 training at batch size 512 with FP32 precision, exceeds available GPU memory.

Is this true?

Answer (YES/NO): YES